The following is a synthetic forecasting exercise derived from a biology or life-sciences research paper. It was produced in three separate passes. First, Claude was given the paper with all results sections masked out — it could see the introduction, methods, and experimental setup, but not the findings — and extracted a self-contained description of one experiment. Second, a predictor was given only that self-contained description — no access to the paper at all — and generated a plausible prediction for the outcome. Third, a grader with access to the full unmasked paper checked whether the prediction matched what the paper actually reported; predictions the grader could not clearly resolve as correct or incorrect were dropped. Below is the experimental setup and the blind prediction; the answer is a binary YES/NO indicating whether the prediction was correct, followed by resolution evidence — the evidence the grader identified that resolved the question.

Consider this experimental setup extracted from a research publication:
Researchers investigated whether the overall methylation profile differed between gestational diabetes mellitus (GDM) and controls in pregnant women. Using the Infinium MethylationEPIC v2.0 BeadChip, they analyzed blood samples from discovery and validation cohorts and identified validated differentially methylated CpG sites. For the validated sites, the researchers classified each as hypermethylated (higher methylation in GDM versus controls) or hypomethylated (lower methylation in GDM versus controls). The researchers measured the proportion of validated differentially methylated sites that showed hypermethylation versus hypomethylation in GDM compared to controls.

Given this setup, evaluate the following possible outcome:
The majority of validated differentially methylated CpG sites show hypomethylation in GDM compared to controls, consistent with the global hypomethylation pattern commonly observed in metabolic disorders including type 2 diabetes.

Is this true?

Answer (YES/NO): YES